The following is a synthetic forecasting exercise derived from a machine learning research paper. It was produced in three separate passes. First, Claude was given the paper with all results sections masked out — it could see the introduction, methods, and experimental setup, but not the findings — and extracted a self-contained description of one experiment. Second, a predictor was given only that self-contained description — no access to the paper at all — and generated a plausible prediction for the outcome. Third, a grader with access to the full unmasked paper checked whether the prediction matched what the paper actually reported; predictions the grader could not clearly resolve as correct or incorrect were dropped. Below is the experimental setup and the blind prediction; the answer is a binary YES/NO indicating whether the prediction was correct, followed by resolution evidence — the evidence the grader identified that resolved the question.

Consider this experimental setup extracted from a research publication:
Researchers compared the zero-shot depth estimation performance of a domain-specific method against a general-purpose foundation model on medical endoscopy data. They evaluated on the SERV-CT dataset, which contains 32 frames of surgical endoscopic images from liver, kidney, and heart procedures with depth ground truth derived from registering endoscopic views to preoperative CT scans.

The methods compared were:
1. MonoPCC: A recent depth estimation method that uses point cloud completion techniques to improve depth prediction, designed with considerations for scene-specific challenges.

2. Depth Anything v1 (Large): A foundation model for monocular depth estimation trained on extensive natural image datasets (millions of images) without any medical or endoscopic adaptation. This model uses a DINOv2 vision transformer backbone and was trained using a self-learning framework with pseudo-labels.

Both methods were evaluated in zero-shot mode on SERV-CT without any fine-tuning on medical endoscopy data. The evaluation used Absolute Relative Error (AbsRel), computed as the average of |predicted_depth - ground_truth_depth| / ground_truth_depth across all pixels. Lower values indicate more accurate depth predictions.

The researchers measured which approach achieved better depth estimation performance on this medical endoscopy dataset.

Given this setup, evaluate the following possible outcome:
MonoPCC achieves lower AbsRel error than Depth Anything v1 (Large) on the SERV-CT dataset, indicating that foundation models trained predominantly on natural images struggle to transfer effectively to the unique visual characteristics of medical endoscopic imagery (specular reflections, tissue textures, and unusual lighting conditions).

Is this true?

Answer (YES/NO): NO